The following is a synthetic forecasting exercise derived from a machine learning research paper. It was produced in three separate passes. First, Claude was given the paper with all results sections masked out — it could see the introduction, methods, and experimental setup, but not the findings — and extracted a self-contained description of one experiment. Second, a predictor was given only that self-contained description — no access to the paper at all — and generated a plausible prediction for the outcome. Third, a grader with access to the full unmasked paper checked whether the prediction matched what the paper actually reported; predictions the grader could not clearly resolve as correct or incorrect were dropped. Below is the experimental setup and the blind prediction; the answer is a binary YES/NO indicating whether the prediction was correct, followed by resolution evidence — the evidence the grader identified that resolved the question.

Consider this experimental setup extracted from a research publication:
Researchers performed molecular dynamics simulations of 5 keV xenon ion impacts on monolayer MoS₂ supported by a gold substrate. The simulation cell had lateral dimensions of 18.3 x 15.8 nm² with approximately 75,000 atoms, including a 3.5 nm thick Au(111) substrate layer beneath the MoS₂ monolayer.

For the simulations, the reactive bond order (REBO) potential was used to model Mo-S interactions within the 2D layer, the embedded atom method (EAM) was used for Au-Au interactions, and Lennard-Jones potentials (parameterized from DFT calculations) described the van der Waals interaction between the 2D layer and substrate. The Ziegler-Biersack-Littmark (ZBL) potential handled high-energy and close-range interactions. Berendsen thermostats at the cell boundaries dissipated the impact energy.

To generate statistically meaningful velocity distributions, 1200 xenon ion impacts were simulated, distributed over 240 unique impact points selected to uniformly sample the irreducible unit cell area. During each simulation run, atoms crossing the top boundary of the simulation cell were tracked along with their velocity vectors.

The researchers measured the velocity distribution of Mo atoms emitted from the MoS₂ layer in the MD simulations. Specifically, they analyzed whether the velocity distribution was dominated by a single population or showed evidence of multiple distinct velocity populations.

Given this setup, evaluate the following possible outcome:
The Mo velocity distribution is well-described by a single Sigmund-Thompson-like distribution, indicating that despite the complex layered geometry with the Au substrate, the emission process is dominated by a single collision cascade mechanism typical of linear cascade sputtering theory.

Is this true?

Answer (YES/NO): NO